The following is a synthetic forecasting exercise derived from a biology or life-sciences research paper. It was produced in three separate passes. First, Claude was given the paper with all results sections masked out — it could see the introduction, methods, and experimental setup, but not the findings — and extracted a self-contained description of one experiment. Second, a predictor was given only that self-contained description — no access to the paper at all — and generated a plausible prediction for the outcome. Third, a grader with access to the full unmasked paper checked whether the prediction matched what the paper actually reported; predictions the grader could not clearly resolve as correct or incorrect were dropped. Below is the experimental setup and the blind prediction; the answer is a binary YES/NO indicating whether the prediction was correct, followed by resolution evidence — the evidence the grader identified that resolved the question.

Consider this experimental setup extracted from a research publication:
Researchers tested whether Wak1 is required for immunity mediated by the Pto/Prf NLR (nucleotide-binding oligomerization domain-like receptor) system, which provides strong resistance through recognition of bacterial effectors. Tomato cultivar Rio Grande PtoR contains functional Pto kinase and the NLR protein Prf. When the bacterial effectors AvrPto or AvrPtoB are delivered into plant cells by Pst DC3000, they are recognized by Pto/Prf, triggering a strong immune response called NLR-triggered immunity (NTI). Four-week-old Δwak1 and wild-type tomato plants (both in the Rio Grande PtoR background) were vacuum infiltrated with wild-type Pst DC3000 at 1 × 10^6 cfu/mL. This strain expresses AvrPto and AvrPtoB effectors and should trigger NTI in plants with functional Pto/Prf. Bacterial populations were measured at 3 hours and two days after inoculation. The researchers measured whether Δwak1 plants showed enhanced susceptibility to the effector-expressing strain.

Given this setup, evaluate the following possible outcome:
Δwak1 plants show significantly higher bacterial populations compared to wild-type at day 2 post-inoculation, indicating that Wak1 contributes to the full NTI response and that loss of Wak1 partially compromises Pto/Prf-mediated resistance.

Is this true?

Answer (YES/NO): NO